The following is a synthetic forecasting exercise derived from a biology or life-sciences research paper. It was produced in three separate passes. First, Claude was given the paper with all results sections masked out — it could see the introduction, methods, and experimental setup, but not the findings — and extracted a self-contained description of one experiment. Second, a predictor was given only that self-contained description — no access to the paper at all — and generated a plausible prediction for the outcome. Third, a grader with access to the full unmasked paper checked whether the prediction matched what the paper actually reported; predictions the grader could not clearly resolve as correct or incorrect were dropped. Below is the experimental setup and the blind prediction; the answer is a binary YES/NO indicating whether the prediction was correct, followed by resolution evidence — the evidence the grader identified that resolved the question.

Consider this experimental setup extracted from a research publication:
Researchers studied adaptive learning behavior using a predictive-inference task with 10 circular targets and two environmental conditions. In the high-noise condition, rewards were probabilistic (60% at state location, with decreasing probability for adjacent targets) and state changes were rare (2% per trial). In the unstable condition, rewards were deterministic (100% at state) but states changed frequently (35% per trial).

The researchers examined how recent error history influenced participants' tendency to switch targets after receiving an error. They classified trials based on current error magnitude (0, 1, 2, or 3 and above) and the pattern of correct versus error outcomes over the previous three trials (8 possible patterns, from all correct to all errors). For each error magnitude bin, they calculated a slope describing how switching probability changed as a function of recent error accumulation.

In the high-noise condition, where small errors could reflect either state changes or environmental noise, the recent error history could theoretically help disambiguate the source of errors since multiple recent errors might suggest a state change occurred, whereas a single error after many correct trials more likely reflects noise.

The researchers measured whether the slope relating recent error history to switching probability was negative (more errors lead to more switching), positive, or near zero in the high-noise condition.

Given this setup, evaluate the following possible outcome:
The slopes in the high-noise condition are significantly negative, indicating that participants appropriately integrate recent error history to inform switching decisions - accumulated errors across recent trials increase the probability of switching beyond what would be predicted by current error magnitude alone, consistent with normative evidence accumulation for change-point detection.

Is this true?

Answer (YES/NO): YES